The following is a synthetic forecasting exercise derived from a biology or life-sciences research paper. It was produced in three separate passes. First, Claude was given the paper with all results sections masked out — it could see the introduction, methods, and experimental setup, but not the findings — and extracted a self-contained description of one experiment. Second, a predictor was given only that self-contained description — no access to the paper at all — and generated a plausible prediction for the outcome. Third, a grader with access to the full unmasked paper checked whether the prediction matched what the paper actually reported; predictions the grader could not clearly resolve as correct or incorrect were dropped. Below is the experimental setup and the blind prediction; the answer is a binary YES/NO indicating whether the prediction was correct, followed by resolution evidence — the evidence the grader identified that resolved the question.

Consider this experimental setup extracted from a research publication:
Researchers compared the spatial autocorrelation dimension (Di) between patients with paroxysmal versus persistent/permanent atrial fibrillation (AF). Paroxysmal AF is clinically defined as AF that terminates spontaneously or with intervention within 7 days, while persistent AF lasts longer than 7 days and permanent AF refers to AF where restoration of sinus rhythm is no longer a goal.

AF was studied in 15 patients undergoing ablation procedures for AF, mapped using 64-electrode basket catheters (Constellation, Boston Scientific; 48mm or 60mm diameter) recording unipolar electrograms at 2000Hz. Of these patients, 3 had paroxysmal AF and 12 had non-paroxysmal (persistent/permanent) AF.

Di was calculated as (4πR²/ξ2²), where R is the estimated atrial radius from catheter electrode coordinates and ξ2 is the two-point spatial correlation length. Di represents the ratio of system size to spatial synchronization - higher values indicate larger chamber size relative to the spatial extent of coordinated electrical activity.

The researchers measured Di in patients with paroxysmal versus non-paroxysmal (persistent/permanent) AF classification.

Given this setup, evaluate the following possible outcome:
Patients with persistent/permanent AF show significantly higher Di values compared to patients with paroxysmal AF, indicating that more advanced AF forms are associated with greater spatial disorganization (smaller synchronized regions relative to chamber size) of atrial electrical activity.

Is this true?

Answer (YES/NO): YES